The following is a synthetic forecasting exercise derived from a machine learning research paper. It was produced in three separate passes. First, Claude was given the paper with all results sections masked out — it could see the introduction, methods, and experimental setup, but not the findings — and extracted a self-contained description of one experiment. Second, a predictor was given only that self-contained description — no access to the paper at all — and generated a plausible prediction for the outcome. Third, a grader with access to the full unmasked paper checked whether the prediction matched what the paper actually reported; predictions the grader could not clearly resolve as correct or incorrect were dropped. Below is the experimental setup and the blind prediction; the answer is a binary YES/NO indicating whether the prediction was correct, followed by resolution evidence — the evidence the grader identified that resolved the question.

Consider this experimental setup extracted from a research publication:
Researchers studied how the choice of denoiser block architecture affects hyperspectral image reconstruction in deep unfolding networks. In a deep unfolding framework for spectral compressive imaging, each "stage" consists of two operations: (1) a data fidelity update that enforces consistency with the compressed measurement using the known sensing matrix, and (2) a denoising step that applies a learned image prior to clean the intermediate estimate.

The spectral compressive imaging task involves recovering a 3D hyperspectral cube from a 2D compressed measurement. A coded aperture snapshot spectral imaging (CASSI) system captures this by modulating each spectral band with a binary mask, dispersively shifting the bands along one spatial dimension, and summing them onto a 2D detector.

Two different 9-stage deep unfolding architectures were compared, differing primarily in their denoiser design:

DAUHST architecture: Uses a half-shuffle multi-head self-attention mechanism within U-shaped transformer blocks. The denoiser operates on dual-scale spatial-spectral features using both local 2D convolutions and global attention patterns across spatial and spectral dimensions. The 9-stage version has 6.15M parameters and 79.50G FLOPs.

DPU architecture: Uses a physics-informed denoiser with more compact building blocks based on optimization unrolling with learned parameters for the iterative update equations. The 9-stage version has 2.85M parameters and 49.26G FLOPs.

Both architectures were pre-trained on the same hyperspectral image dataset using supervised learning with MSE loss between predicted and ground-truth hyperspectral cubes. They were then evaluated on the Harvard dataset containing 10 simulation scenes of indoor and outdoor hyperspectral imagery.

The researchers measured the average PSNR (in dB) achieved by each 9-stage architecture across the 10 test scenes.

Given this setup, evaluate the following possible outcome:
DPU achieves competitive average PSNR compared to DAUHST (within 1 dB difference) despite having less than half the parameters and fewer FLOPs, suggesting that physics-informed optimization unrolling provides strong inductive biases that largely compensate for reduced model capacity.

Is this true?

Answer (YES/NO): NO